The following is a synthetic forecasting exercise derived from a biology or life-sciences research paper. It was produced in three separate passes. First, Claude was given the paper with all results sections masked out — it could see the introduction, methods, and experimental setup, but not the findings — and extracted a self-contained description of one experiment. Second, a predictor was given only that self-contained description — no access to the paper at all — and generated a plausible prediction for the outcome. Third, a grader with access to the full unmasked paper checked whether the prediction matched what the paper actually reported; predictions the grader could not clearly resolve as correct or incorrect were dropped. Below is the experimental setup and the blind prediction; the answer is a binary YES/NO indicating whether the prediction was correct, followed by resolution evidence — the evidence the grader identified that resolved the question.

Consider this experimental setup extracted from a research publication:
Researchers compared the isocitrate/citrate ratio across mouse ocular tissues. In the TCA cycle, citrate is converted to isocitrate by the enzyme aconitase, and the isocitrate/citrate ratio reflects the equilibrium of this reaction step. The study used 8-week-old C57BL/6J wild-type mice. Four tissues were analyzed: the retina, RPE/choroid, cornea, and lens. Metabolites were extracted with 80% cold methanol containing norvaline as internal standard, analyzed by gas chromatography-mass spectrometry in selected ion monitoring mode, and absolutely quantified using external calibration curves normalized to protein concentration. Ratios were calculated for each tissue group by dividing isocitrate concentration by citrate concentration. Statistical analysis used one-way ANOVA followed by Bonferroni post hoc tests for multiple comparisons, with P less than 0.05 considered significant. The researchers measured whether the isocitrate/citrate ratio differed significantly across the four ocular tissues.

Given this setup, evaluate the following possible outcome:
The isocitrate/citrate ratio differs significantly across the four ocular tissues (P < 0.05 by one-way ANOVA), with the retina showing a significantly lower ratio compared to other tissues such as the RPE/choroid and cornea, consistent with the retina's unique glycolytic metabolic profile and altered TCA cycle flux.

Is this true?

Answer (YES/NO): NO